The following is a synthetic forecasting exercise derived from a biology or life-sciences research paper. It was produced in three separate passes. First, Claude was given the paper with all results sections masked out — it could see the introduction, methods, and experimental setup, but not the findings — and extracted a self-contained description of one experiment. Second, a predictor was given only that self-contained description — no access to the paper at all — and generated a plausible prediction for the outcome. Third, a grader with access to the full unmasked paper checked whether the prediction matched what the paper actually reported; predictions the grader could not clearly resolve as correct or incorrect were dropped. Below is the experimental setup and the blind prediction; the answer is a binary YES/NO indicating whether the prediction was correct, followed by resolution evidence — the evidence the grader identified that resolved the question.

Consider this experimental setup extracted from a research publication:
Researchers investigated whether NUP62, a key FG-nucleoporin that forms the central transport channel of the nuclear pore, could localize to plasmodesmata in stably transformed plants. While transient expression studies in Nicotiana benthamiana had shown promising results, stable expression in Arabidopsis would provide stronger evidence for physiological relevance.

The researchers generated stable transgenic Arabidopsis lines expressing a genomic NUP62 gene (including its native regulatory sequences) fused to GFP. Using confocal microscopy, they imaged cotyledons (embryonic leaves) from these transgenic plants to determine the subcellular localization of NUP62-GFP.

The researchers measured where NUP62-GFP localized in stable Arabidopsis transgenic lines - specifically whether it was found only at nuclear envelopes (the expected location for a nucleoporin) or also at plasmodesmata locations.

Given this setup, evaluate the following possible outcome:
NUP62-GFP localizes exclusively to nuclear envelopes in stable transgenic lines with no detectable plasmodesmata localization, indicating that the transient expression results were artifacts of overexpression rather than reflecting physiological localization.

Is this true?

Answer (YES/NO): NO